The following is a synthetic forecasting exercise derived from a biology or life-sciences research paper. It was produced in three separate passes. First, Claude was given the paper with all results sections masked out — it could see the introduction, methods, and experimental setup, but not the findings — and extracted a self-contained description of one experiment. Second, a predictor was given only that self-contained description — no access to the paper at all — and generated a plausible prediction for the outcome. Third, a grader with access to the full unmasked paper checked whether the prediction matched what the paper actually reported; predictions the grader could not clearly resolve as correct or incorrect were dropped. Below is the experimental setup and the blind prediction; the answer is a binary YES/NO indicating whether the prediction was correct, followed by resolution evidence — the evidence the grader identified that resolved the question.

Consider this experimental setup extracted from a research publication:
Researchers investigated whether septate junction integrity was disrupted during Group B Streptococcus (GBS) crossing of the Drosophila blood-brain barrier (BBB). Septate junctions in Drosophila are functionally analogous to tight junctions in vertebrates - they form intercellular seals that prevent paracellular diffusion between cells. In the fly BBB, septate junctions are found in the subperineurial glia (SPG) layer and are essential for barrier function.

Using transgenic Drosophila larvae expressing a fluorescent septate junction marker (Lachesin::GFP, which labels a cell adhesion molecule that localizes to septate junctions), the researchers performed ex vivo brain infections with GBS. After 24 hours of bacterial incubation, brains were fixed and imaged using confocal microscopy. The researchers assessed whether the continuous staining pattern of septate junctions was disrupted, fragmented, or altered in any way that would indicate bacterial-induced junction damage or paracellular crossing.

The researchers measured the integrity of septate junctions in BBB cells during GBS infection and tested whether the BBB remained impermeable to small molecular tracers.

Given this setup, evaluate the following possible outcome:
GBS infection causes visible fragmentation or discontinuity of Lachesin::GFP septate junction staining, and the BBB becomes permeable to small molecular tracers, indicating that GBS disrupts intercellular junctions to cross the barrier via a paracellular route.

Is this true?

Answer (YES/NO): NO